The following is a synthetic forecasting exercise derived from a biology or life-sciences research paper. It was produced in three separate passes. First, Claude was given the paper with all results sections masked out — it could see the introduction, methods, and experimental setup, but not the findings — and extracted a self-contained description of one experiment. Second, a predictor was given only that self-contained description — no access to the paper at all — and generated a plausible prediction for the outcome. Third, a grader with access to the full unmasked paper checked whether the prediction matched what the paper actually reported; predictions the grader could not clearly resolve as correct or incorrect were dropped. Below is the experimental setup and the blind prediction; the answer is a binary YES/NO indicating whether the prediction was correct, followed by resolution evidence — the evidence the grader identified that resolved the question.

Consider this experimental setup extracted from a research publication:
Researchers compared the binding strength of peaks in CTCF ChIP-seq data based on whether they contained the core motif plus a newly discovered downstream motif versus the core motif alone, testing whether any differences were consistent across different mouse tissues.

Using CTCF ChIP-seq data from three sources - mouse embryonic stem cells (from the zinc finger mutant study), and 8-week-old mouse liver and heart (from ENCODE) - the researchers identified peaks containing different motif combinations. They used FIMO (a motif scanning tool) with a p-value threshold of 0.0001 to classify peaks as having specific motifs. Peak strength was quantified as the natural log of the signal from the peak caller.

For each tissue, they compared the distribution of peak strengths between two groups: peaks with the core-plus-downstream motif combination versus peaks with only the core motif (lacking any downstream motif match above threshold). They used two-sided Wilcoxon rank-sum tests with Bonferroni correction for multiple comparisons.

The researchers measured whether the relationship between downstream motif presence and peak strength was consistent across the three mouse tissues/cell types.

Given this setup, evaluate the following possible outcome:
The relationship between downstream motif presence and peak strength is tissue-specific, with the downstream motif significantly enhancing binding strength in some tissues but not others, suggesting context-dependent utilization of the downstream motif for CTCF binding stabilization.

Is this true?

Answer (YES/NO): NO